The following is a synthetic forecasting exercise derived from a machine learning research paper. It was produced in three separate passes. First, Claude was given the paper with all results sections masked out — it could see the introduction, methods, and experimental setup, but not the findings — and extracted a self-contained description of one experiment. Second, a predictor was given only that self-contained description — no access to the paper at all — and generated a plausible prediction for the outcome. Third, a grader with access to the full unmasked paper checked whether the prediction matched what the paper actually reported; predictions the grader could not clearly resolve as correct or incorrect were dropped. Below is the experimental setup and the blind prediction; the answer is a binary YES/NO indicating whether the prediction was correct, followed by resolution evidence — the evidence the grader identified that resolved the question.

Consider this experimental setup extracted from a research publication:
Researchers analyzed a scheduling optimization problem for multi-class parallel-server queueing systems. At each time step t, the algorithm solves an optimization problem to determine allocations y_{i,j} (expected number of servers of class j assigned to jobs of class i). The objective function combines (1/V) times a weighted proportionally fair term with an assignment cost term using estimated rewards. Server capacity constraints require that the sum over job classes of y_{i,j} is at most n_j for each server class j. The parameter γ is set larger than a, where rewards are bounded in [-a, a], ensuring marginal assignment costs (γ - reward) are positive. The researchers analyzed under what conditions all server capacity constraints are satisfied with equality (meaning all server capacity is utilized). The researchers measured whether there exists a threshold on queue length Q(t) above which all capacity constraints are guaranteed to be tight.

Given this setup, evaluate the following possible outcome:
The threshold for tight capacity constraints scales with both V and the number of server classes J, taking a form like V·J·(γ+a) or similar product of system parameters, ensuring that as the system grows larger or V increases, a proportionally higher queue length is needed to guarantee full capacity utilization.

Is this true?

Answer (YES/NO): NO